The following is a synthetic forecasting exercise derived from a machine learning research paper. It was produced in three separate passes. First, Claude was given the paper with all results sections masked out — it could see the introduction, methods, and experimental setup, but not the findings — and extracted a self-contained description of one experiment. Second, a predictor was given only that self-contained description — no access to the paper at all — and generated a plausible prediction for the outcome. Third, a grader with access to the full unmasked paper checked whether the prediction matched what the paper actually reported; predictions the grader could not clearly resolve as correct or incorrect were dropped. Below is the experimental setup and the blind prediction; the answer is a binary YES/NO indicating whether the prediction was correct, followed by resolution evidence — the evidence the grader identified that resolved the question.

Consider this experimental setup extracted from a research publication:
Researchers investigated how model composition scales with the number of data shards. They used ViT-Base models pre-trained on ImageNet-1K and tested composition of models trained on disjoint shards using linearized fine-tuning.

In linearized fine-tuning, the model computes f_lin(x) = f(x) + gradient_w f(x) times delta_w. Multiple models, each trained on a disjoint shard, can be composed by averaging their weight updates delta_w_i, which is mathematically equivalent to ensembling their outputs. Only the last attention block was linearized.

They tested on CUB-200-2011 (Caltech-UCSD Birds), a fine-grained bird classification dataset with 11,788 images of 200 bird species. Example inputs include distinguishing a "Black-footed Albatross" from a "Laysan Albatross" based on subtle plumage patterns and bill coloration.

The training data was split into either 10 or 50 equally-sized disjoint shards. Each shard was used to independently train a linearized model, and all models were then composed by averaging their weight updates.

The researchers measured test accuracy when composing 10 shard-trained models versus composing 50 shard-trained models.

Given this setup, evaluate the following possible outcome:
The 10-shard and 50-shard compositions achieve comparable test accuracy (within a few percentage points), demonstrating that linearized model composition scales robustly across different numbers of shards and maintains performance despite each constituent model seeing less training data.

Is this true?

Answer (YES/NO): NO